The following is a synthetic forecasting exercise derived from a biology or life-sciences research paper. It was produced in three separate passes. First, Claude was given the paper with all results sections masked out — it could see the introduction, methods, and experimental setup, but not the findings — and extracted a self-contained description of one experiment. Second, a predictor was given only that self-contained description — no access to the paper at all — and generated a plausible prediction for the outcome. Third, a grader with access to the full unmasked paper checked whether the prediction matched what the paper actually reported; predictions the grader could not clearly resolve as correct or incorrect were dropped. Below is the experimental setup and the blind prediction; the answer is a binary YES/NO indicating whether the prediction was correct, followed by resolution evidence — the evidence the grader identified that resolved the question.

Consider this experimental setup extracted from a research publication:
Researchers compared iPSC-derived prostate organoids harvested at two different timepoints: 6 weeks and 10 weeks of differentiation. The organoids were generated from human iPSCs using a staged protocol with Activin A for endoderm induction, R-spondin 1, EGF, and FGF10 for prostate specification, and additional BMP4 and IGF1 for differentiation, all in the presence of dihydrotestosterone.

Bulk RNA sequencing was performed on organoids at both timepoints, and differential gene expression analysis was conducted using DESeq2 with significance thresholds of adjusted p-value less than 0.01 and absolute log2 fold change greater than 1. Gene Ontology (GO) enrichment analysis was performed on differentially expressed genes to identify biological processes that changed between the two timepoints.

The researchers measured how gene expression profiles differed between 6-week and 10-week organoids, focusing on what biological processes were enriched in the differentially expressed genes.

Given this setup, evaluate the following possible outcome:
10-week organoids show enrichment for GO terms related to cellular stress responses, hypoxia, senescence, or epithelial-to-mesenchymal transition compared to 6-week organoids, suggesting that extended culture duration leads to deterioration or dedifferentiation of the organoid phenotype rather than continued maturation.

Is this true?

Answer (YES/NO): NO